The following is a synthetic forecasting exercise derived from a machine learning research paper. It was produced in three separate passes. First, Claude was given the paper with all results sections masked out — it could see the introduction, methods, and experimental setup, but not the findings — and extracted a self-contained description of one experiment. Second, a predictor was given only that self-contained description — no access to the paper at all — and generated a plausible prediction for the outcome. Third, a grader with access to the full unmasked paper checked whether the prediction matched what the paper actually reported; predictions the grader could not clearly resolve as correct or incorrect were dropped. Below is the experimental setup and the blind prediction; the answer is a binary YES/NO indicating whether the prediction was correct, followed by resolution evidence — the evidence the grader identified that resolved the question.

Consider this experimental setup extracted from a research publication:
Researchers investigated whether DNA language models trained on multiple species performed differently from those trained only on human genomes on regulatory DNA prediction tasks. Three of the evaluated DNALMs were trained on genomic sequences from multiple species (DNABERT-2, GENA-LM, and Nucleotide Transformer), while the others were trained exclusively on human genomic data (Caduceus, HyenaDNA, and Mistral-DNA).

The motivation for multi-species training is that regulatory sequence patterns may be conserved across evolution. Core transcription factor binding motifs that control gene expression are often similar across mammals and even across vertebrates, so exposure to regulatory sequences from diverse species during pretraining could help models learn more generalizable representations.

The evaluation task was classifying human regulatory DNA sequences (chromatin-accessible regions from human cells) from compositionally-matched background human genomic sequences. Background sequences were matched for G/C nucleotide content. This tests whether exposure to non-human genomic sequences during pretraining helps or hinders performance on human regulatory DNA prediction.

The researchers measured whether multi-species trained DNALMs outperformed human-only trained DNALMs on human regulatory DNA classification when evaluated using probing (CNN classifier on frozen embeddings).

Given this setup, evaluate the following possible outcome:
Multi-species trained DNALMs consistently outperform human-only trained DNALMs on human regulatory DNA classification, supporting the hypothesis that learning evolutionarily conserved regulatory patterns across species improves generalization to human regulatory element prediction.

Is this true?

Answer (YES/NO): NO